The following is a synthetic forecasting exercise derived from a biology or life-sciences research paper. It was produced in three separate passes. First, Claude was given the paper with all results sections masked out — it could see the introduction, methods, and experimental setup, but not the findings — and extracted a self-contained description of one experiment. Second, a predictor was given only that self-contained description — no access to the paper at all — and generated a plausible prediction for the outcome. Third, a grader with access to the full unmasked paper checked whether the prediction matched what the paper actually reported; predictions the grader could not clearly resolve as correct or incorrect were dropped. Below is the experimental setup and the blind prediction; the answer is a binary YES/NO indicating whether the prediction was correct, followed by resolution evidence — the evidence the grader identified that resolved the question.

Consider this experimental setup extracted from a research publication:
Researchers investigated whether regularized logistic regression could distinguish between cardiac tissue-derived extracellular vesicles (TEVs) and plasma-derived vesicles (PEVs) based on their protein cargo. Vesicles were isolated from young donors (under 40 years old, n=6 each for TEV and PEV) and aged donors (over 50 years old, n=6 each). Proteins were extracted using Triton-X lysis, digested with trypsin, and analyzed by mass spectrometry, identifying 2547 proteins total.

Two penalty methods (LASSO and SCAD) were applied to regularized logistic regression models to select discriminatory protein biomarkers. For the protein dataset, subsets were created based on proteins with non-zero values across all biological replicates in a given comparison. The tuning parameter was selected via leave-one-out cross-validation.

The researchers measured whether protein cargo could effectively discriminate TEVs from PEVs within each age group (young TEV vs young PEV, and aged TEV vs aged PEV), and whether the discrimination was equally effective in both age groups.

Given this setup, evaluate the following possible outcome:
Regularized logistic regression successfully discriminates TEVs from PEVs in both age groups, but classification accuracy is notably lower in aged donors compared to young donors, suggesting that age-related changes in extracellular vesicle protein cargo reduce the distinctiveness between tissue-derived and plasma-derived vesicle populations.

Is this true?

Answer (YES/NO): NO